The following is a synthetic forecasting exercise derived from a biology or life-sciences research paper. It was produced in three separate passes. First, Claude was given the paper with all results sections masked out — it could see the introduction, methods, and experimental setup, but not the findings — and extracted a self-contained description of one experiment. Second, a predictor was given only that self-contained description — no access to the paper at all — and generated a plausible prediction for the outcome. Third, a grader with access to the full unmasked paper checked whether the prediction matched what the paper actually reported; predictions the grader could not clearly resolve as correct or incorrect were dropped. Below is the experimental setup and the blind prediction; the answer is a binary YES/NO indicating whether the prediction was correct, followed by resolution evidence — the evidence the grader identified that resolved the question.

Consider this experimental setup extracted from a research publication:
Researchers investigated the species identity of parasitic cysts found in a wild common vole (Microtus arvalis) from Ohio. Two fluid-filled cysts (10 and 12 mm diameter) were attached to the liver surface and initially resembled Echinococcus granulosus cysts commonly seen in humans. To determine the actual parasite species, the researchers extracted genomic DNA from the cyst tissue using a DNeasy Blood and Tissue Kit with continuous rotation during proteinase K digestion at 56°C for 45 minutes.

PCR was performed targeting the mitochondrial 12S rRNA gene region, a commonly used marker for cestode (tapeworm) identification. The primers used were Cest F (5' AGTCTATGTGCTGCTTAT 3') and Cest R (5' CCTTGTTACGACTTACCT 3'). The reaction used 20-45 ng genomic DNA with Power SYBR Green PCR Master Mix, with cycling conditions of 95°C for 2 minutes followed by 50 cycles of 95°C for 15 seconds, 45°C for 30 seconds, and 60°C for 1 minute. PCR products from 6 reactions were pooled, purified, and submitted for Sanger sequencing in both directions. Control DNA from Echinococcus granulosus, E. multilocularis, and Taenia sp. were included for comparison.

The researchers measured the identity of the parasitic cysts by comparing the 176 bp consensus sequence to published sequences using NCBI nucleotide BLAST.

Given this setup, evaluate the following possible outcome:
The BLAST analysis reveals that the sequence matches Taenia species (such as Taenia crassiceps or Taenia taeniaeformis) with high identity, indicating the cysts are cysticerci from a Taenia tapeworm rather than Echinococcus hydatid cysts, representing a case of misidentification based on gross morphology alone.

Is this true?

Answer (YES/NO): YES